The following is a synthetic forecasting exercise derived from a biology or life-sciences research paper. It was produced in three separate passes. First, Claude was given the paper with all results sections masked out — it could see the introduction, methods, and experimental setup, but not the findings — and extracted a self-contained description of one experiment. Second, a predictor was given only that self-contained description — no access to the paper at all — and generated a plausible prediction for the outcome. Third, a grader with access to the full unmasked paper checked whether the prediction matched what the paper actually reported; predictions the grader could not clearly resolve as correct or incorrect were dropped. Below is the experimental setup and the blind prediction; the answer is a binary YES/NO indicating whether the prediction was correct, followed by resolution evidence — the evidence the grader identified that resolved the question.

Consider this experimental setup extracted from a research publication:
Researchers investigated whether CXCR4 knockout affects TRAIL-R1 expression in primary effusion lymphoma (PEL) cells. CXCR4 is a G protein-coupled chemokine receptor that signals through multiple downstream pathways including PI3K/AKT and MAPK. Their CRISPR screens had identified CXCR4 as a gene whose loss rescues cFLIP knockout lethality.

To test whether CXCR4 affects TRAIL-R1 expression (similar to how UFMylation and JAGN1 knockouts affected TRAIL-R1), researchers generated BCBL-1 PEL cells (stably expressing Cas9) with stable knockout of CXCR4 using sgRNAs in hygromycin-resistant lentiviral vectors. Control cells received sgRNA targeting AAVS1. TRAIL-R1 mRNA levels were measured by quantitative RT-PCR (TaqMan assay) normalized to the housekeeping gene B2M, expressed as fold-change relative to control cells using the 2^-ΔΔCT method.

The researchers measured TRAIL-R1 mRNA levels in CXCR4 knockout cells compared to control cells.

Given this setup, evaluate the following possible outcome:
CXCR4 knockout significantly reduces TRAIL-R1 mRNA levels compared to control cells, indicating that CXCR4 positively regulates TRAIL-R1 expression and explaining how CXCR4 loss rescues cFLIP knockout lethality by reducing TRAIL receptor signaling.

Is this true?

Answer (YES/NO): NO